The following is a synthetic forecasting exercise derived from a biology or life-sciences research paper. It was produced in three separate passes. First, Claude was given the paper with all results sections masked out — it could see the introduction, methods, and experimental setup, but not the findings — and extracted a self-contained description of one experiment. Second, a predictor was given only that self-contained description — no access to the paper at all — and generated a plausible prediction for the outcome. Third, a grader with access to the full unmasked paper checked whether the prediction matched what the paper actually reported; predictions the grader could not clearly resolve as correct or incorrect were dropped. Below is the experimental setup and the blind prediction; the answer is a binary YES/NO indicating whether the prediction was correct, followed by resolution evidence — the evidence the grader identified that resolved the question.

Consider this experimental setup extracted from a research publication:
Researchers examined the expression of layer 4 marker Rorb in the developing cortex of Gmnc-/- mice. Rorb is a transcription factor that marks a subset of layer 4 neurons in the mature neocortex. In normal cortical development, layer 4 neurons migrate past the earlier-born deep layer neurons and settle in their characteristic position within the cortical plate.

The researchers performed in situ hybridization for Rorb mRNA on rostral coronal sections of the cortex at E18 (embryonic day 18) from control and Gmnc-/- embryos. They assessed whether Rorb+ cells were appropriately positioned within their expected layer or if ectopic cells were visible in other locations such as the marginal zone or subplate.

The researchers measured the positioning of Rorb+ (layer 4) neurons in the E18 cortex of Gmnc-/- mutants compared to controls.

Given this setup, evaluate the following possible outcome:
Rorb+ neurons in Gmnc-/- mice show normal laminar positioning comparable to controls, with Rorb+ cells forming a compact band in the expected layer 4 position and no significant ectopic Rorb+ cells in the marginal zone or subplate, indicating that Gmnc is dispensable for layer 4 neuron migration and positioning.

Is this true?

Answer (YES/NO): NO